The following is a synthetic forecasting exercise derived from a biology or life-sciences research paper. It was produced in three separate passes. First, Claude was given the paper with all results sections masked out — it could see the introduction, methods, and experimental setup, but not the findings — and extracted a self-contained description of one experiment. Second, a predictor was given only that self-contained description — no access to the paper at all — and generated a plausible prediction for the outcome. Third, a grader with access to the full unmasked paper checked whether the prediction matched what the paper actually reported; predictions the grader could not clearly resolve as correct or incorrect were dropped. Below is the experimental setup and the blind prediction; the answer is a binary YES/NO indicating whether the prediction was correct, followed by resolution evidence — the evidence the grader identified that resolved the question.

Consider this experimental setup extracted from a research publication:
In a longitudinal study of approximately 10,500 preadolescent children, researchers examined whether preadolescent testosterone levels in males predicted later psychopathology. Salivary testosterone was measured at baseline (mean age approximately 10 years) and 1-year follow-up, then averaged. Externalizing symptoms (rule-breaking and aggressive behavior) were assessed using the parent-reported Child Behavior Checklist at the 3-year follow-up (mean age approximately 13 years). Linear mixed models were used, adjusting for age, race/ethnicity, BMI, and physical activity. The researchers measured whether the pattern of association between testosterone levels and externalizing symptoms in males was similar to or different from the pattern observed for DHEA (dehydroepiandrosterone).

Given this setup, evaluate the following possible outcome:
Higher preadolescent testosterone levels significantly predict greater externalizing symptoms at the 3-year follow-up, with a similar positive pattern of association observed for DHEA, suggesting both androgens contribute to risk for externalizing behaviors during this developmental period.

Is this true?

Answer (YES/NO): NO